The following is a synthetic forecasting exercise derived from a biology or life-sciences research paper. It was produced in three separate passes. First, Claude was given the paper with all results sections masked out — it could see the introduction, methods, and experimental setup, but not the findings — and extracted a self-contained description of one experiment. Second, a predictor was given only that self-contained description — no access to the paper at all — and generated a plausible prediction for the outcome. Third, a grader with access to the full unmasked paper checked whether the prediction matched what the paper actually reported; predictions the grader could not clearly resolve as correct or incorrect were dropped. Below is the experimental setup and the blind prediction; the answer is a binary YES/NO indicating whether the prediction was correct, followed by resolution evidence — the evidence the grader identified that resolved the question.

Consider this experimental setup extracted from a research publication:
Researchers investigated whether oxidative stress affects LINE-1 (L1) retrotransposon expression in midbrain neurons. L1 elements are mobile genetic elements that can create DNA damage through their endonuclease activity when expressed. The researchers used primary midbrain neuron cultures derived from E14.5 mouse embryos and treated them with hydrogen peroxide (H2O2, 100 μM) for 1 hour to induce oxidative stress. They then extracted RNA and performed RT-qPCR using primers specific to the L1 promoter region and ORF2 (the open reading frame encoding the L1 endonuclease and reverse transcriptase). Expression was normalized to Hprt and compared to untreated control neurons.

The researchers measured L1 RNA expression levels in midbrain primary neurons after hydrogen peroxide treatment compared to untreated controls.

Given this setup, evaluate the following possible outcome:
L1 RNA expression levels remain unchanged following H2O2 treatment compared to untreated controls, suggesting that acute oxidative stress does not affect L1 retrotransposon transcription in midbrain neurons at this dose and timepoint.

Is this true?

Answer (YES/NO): NO